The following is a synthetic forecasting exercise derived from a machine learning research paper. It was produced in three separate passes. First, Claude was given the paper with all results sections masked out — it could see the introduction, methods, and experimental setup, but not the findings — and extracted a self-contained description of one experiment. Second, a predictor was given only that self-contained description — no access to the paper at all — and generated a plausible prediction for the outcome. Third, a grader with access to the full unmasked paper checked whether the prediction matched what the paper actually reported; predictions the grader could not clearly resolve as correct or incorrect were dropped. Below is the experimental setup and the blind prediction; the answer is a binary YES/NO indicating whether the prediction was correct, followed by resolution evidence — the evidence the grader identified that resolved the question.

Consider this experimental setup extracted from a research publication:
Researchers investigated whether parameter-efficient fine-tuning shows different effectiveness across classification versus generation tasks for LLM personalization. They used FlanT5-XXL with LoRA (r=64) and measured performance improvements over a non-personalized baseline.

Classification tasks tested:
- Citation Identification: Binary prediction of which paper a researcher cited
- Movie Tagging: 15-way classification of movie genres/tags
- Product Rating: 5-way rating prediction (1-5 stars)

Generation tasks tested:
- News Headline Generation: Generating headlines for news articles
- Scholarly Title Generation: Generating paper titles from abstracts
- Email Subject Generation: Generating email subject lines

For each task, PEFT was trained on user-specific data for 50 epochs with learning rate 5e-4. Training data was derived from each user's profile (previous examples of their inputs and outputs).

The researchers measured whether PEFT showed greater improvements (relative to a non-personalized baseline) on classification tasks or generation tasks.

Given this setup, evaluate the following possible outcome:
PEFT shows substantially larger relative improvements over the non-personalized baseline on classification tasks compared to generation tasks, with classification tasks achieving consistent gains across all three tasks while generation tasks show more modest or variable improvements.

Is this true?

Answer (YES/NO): NO